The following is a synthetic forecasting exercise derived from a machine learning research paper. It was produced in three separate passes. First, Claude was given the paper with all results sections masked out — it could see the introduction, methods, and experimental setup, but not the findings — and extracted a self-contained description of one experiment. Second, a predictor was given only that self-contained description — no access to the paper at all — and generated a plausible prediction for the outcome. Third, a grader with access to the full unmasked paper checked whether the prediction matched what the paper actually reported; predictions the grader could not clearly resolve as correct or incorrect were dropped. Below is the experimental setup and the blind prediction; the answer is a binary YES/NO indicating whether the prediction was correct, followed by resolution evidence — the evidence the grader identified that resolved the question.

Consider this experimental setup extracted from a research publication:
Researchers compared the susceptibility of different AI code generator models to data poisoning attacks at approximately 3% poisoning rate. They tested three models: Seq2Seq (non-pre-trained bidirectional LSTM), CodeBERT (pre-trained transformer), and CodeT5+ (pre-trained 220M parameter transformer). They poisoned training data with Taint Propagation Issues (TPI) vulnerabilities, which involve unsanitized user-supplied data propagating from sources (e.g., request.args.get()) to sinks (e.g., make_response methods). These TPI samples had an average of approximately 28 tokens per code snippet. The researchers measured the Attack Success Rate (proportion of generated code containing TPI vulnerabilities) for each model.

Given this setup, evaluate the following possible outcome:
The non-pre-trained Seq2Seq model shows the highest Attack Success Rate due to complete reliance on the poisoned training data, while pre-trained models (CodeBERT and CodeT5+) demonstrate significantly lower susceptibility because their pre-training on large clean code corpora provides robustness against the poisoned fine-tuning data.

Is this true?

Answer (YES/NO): NO